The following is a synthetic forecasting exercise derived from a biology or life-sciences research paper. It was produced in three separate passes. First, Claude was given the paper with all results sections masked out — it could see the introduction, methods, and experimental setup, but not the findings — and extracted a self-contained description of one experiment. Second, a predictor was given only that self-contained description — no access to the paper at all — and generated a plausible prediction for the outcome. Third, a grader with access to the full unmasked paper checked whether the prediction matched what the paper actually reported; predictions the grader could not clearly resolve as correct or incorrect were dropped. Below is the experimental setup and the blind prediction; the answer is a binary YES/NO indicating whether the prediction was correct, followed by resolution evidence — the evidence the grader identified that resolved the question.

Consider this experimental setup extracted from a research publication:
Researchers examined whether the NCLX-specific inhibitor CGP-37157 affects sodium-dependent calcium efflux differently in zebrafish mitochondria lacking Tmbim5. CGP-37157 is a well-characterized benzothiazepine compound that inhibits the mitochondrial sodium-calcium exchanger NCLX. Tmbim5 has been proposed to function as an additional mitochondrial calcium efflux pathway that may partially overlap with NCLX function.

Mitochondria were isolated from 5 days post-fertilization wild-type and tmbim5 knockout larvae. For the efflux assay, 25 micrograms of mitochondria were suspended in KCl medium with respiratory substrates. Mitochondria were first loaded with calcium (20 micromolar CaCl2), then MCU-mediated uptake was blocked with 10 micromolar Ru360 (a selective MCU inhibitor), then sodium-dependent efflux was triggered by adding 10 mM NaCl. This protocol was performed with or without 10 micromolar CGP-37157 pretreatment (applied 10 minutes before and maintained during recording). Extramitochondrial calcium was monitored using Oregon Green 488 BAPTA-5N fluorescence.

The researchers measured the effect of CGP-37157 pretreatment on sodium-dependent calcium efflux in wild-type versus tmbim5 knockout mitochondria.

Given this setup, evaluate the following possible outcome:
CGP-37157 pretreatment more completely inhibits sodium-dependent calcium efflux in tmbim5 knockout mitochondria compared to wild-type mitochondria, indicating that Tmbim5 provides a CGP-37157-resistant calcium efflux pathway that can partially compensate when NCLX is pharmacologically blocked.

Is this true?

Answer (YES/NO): NO